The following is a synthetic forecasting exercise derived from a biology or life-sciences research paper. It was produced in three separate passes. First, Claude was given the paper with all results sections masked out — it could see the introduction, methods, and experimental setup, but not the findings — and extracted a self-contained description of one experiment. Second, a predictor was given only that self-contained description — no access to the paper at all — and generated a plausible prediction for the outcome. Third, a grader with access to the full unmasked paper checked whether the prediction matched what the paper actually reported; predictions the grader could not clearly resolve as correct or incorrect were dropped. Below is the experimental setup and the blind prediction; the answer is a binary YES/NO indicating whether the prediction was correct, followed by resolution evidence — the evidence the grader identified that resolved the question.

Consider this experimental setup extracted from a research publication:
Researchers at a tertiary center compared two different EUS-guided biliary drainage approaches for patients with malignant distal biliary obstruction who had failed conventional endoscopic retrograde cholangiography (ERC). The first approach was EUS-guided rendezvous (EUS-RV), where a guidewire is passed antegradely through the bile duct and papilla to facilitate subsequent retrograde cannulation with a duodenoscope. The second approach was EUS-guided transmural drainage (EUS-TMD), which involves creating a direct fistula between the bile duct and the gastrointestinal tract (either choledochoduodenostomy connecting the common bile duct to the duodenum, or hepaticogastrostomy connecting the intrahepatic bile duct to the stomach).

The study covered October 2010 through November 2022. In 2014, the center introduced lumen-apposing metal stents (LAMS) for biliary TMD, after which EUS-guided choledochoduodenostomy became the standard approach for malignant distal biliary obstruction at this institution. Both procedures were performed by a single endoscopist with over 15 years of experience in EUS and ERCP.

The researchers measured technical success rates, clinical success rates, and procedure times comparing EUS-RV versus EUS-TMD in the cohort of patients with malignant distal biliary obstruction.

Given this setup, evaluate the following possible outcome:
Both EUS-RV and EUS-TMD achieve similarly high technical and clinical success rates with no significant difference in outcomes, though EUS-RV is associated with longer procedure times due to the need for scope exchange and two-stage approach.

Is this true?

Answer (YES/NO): NO